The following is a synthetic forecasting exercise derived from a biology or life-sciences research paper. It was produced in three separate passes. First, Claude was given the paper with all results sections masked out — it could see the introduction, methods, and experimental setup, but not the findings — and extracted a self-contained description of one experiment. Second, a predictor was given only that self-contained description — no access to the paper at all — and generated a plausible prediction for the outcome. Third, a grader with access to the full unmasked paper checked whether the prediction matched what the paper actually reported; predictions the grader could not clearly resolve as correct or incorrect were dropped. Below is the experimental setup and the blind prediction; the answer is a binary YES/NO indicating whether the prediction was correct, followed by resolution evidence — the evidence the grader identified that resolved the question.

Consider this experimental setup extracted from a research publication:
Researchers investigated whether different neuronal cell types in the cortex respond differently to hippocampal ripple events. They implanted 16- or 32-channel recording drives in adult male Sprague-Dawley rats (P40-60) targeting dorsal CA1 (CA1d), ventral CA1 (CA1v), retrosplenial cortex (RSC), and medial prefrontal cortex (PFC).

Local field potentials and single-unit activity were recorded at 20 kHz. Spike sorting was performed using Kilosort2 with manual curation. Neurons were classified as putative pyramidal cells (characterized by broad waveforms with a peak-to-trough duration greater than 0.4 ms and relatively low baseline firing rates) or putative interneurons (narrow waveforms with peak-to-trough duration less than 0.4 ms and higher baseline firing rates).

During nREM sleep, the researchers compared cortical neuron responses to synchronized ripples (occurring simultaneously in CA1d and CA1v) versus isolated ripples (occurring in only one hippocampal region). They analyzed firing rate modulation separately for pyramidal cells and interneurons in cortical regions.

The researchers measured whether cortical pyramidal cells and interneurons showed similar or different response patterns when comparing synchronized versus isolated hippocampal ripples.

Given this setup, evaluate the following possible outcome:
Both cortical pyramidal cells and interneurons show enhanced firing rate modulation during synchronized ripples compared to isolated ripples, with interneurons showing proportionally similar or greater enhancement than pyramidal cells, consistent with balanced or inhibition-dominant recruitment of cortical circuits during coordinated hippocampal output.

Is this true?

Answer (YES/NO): NO